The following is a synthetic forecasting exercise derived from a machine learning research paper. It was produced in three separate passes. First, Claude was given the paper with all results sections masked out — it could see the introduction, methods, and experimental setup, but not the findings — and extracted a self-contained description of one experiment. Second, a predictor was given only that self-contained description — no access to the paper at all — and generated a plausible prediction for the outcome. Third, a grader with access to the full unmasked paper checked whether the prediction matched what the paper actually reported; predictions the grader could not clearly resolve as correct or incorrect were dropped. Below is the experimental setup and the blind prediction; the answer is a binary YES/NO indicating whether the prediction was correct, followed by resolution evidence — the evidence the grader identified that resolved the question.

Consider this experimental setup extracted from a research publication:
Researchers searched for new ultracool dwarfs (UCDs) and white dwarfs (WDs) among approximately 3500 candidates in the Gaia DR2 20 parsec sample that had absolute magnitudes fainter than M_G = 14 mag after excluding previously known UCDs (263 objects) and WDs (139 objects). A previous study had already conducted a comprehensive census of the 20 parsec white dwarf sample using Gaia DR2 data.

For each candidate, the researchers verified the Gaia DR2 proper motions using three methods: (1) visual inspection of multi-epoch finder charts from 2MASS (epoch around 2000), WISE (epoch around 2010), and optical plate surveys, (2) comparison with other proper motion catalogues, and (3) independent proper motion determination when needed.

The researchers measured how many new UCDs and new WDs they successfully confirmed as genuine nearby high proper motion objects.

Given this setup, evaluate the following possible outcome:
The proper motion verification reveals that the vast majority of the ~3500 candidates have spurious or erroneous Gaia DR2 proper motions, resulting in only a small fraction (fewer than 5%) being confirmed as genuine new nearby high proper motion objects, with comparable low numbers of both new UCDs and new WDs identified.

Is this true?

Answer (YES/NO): NO